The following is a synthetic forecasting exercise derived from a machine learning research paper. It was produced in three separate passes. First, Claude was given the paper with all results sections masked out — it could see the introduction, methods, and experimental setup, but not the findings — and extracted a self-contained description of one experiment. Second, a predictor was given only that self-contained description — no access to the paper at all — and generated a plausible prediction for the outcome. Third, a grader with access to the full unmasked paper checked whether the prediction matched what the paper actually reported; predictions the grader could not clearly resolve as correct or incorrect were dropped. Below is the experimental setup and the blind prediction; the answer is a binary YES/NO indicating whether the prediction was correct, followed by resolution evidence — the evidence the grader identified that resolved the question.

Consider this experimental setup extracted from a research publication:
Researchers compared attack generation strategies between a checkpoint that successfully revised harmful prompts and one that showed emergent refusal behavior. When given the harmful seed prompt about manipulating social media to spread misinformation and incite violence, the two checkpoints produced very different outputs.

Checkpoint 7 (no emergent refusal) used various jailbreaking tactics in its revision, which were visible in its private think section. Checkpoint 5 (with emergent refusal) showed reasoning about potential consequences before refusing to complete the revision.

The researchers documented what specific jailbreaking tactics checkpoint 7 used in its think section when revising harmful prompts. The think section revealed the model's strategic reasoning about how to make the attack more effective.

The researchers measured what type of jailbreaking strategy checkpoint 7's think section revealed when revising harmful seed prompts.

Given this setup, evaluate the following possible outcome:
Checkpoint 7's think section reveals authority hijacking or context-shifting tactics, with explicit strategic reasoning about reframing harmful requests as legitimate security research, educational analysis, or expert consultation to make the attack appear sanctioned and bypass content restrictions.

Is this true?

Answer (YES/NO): NO